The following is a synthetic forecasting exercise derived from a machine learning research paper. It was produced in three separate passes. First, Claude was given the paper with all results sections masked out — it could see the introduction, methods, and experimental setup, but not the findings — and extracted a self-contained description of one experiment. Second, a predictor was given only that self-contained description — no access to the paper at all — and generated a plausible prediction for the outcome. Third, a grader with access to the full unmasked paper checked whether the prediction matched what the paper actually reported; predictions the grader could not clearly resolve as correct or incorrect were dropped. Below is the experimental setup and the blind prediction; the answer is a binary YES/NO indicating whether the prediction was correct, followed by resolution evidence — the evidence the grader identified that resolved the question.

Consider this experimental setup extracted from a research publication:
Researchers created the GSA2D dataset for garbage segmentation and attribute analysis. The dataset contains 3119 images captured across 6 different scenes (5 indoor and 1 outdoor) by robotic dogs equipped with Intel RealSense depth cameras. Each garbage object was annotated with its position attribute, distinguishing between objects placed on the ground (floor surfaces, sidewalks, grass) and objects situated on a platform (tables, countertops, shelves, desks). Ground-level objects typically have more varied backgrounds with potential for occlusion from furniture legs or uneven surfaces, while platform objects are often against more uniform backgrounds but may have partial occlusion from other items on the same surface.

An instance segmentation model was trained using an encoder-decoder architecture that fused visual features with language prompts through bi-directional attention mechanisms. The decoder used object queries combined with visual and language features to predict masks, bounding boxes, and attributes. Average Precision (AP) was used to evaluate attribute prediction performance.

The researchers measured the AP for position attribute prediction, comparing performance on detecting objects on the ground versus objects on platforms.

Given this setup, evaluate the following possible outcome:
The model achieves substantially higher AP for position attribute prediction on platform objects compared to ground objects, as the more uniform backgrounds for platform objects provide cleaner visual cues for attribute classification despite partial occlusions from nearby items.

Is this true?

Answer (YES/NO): NO